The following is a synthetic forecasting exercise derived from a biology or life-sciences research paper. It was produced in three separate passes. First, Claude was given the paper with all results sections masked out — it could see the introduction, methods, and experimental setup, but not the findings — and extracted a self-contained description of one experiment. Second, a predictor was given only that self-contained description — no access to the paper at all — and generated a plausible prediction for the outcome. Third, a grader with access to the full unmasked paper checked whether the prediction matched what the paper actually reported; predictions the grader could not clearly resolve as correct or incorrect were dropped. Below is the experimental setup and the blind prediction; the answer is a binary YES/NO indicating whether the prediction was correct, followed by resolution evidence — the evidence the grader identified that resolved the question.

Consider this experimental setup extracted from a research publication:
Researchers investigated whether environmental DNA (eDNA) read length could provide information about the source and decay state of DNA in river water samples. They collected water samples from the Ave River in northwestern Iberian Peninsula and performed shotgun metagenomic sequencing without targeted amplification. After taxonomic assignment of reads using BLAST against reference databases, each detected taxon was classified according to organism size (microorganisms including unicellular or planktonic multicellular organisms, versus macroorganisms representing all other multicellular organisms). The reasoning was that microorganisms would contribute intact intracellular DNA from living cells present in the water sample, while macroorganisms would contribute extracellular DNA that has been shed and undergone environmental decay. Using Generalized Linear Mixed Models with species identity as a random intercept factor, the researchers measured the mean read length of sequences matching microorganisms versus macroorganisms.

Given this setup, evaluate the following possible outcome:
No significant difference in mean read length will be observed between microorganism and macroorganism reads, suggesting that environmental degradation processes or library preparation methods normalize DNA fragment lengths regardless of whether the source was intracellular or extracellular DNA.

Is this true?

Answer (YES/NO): NO